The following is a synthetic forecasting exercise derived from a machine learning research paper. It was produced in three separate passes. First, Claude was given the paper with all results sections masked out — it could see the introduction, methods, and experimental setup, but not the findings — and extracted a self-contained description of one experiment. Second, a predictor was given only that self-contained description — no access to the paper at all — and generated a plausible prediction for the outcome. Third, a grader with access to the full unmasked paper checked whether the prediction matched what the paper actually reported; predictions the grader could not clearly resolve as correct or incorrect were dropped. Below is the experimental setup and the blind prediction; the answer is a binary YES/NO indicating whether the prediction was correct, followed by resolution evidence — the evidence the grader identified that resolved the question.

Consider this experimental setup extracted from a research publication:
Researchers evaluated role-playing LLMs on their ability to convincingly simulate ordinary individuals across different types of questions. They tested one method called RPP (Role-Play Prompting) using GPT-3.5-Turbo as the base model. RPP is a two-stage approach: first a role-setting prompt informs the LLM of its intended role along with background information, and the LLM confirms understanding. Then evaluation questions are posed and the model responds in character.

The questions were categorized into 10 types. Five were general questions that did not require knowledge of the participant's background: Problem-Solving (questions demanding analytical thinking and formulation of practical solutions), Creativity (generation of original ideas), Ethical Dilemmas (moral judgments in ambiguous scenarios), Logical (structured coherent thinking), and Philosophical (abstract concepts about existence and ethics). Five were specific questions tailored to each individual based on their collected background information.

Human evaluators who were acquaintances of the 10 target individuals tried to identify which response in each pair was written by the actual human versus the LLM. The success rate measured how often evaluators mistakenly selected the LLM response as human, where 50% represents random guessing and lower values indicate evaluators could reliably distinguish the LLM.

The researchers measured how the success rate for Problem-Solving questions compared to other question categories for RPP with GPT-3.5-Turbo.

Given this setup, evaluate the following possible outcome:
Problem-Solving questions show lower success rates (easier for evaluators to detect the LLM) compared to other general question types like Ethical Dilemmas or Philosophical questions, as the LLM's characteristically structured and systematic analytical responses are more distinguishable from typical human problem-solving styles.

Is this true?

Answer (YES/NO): YES